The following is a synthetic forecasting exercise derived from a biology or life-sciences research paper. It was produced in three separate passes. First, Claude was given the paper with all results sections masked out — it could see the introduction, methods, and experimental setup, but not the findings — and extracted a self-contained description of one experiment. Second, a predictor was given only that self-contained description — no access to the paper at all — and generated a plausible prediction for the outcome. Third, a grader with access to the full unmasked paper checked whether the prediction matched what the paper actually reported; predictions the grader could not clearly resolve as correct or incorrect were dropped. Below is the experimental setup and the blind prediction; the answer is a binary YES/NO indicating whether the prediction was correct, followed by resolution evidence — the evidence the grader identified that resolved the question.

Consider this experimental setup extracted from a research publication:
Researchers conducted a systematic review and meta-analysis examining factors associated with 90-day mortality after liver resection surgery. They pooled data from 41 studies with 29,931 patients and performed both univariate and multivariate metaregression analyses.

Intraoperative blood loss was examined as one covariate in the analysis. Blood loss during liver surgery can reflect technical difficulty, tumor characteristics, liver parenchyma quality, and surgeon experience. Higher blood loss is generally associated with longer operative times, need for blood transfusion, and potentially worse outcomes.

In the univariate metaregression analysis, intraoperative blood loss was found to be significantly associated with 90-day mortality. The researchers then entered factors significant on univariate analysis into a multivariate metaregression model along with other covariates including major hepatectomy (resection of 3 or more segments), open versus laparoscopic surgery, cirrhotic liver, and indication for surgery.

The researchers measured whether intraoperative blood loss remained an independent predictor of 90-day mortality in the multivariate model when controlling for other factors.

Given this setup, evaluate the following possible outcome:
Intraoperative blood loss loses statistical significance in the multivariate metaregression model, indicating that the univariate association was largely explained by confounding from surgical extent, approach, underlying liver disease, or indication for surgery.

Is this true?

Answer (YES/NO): YES